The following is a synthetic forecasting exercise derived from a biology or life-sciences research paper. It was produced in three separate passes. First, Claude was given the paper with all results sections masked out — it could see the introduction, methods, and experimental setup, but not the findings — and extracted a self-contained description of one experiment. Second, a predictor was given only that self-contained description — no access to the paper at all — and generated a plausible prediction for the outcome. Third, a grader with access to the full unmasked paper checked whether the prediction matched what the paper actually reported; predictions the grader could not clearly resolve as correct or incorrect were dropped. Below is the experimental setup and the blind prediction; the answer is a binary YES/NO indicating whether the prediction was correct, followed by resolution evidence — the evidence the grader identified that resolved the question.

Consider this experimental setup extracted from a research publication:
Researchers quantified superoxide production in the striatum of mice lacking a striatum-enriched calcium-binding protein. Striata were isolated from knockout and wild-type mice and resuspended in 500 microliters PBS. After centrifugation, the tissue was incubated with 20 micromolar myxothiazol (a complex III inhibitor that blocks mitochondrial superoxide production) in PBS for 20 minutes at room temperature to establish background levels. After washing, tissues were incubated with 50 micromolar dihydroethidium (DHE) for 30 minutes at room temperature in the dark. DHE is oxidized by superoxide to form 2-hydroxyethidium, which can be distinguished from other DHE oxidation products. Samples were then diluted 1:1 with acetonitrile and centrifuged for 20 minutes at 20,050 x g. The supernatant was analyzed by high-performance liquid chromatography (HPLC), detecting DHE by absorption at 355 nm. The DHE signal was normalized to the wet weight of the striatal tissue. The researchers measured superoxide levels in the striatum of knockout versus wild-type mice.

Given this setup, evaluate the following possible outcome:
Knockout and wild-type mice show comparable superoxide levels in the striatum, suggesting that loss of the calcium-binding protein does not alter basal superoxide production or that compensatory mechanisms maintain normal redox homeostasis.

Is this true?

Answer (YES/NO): NO